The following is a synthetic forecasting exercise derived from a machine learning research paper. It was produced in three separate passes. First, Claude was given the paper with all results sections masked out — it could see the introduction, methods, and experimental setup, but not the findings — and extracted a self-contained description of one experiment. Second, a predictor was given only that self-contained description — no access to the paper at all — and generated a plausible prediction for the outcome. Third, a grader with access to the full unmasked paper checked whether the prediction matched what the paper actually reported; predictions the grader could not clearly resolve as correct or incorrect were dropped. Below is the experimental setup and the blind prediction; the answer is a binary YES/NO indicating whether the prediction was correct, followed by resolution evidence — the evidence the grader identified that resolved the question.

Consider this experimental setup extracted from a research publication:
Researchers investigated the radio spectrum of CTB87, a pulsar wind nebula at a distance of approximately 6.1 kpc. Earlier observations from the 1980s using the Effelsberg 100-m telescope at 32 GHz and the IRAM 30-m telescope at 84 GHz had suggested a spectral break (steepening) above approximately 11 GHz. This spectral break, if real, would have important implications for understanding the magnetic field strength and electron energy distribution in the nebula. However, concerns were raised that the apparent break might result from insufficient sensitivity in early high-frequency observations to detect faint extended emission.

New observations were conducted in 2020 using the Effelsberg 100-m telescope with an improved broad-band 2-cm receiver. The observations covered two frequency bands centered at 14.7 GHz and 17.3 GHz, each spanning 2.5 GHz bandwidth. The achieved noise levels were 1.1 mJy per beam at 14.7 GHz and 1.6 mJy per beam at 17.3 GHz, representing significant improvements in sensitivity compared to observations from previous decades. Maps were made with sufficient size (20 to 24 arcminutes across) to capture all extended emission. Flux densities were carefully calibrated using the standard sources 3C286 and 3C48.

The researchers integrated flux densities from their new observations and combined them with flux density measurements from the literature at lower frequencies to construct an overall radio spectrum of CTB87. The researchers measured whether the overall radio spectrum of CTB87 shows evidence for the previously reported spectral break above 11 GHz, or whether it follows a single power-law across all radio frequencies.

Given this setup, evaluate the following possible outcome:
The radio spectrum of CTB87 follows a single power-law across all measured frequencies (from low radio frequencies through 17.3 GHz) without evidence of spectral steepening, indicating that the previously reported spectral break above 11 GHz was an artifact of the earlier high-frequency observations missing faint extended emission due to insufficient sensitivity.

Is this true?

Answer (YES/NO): YES